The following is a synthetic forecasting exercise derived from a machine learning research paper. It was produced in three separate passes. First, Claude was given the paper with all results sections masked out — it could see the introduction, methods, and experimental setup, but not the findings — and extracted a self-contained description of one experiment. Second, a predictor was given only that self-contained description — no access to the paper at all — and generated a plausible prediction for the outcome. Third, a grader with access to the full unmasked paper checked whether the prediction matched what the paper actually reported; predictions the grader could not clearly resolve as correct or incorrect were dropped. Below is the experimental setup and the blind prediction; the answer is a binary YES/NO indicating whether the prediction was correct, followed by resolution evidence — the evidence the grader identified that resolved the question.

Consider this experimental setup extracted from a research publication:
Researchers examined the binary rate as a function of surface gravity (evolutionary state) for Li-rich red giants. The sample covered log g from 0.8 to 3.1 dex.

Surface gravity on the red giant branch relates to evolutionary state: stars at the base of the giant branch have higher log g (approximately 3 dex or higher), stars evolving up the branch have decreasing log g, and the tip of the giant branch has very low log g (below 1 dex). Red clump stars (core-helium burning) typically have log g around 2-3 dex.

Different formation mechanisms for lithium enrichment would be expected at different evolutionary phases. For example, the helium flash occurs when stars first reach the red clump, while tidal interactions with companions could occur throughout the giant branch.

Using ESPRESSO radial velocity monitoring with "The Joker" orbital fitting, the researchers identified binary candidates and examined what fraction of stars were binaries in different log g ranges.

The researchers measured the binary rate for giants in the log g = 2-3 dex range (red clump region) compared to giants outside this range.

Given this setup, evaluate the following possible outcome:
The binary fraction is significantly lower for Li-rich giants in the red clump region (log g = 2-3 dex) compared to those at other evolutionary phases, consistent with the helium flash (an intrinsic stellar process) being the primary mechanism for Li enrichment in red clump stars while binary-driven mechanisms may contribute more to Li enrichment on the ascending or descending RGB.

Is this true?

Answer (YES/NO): NO